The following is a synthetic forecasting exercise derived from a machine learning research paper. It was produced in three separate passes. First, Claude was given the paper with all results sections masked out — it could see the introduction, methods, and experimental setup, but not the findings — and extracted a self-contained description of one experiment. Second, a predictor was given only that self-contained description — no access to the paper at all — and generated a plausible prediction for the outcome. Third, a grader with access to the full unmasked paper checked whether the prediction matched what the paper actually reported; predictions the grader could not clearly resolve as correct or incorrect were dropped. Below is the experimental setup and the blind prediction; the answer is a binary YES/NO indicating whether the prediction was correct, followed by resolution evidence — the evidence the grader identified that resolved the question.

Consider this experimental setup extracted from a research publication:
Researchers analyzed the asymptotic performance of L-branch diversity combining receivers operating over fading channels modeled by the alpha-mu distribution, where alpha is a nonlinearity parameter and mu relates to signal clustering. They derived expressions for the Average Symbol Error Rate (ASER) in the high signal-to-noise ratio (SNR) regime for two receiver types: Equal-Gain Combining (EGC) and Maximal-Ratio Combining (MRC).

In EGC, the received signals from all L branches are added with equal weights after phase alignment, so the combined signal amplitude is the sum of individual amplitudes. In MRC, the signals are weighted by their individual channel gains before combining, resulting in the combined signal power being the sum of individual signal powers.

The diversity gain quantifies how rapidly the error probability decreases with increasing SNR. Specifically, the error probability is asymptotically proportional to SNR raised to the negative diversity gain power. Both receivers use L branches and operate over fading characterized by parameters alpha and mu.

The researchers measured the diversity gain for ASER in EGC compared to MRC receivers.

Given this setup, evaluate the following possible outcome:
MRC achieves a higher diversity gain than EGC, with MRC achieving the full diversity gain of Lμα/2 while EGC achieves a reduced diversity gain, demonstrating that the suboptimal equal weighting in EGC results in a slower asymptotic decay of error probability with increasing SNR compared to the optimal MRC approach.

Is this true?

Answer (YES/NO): NO